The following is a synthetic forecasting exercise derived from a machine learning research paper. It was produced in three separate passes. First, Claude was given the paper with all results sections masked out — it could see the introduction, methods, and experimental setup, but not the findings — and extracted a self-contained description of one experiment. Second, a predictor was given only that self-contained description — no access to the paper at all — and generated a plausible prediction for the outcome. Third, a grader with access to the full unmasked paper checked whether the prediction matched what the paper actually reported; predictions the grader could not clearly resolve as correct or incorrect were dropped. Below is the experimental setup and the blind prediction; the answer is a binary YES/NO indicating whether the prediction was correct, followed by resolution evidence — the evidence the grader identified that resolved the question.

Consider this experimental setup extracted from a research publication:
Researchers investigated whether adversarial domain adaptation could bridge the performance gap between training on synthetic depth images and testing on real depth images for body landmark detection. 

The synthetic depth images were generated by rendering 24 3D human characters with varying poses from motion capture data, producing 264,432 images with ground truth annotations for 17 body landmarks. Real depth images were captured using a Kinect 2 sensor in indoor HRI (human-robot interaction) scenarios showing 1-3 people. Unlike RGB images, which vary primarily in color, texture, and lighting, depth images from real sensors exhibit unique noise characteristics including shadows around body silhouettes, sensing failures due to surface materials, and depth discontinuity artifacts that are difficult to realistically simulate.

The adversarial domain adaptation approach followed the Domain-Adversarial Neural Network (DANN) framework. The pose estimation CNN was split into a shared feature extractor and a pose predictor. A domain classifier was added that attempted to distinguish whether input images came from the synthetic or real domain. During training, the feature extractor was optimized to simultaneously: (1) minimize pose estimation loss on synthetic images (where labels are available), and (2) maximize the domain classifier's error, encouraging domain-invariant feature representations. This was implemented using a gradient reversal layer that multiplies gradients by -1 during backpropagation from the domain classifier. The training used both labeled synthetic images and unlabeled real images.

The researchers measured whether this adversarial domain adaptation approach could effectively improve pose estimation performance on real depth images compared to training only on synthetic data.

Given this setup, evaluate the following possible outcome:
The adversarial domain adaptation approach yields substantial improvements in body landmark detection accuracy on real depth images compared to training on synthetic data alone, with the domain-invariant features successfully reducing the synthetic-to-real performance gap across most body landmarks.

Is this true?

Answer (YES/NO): NO